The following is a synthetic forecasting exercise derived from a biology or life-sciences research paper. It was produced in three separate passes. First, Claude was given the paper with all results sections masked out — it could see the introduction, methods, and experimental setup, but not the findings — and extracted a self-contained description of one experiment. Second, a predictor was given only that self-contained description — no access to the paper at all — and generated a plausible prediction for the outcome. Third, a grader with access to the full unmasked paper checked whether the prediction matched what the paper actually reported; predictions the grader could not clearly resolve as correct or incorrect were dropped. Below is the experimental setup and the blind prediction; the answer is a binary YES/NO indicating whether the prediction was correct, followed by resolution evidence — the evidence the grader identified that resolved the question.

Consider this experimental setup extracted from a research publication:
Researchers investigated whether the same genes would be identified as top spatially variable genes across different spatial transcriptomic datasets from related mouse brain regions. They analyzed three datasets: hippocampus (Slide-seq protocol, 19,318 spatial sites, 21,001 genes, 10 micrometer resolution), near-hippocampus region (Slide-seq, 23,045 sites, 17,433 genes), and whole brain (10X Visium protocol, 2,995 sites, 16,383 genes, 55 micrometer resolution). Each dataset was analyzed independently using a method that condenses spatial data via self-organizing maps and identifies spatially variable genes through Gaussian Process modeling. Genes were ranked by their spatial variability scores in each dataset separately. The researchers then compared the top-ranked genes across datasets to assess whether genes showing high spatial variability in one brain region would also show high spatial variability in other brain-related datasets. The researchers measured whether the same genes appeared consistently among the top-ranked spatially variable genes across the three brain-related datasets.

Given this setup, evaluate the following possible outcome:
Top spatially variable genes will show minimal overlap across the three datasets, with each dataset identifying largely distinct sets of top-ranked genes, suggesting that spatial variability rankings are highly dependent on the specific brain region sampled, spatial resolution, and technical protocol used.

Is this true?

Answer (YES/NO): NO